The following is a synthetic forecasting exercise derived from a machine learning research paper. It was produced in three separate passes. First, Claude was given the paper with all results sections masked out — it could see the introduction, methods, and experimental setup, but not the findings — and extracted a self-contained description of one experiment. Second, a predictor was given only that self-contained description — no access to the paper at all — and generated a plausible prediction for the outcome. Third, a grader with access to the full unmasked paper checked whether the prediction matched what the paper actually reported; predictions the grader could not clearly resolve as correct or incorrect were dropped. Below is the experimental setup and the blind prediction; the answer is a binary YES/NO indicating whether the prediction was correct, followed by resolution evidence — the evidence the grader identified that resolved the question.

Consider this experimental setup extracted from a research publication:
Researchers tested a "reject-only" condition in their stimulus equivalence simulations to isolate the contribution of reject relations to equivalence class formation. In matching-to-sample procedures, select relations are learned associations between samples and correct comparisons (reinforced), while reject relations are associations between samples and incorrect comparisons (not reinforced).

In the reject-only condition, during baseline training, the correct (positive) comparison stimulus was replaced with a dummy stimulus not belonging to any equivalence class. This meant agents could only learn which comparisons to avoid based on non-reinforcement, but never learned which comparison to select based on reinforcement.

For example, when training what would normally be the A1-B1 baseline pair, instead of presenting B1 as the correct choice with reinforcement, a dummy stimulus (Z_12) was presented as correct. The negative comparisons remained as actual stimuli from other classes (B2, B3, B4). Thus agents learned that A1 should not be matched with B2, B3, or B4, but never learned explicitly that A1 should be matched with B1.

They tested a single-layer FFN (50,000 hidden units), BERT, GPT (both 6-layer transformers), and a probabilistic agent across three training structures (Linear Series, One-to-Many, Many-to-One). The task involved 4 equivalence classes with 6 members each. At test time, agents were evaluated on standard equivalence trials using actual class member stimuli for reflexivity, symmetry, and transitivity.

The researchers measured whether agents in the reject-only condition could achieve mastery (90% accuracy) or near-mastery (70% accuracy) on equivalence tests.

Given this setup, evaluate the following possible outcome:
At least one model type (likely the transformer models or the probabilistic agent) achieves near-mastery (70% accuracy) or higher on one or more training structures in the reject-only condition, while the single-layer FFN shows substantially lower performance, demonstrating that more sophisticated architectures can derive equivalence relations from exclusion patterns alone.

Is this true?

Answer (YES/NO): NO